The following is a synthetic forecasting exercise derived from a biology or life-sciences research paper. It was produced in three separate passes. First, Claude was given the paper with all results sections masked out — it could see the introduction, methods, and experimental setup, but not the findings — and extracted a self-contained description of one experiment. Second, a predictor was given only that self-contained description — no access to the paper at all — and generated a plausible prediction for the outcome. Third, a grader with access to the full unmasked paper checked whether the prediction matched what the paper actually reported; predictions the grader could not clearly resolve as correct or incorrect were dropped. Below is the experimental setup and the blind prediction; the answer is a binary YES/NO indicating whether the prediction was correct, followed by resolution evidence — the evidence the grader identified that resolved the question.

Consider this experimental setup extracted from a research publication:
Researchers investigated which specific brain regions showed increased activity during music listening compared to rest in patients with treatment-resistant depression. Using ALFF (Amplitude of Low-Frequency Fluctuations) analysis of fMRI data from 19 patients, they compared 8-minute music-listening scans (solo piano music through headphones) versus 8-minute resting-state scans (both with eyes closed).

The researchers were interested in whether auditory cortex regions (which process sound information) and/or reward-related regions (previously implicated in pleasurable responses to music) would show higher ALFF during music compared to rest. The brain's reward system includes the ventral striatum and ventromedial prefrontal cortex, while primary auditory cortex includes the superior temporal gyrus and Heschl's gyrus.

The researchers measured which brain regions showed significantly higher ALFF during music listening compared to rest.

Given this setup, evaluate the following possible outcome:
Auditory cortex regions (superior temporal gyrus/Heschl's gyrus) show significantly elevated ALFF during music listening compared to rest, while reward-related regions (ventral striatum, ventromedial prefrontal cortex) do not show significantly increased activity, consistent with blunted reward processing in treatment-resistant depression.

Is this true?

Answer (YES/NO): YES